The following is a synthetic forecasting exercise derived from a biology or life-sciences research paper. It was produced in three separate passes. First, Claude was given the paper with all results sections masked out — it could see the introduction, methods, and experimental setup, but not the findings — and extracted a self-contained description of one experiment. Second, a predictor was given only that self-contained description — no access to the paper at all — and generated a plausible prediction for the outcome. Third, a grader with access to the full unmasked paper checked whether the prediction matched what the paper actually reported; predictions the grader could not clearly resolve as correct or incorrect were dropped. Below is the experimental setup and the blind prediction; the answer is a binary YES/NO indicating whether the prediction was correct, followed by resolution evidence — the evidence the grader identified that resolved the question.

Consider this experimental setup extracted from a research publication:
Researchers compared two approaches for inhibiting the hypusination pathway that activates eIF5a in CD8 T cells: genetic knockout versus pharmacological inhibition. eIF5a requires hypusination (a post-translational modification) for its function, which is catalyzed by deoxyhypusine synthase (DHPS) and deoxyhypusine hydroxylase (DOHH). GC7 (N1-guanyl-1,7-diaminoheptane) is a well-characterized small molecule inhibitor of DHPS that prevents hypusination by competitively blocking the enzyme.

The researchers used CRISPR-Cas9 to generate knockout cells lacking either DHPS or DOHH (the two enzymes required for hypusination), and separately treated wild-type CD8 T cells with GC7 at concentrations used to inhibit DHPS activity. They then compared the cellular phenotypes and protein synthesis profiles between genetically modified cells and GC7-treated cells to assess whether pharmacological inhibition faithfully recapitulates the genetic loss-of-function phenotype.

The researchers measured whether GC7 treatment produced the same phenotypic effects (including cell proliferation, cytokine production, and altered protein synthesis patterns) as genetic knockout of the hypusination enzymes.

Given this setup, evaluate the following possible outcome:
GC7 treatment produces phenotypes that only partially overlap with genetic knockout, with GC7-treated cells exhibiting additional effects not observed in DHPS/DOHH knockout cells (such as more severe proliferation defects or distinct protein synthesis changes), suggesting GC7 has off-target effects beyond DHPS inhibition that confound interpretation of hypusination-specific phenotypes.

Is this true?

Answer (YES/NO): YES